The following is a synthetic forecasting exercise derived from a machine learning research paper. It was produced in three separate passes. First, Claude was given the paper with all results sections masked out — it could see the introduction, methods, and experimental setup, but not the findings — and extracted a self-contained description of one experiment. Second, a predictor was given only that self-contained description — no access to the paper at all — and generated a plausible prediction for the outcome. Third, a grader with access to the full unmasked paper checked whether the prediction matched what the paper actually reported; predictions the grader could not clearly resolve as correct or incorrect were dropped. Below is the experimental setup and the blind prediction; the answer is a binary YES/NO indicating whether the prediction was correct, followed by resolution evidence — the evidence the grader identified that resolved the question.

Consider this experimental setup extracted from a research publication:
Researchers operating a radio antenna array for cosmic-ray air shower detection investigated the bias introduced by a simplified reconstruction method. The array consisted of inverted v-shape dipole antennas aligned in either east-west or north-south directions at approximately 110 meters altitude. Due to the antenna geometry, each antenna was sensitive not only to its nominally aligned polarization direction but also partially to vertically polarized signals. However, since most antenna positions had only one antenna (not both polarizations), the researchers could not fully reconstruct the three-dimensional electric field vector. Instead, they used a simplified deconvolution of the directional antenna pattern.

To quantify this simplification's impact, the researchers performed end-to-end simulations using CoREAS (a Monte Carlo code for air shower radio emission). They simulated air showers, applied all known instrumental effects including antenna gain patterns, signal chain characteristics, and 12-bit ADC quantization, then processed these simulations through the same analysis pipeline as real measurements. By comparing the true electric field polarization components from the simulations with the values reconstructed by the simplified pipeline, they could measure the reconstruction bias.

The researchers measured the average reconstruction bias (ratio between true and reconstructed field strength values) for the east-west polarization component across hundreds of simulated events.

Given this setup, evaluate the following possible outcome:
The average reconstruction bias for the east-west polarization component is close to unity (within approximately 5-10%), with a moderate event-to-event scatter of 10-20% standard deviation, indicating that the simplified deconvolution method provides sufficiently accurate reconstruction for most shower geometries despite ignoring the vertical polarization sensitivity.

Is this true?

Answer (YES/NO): YES